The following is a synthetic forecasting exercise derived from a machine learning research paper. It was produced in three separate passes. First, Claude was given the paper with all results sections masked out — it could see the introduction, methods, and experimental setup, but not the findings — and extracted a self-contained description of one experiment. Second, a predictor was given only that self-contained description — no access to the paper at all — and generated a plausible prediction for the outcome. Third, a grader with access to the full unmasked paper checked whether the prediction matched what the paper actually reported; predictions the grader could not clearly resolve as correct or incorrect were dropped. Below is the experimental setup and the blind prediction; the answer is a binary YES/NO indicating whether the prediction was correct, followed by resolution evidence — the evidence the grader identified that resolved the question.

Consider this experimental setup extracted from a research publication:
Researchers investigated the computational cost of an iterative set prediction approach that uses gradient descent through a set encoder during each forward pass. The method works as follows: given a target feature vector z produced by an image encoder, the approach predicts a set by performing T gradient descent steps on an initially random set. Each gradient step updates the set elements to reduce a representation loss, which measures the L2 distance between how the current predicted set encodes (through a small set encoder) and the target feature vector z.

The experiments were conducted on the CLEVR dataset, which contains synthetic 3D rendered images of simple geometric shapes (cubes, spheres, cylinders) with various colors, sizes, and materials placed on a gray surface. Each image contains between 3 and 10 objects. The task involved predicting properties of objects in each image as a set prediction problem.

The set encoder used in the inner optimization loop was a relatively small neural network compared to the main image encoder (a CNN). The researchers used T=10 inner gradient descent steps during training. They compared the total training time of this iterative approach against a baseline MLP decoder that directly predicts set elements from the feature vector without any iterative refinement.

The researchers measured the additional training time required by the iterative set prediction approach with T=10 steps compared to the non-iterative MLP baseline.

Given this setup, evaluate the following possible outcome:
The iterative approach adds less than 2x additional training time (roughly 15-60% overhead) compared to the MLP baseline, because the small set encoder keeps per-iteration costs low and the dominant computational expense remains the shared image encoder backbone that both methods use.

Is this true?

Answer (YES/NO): NO